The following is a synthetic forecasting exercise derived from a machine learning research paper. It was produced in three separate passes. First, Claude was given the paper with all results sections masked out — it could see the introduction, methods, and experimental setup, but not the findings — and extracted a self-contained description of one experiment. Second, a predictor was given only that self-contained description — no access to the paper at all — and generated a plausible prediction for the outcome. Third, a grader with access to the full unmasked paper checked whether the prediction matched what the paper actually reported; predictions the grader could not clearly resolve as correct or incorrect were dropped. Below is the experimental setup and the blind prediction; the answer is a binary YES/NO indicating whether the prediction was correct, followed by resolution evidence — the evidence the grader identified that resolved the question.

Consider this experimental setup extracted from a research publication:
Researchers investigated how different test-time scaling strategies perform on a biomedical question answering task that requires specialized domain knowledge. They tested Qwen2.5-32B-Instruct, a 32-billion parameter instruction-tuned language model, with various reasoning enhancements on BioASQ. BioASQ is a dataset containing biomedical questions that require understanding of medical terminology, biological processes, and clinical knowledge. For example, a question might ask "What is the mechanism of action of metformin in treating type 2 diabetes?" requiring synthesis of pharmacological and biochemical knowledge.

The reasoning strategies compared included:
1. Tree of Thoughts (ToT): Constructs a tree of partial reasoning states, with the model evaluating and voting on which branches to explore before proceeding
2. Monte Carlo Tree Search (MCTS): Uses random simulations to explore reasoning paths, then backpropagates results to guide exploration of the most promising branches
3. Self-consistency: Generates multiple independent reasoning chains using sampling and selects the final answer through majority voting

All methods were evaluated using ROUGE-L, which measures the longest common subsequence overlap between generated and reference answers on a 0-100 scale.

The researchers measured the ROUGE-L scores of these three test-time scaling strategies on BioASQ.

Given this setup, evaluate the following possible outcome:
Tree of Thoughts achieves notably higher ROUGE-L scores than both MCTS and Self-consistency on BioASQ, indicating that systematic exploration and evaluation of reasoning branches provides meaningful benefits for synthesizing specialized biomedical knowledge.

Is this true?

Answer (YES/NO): NO